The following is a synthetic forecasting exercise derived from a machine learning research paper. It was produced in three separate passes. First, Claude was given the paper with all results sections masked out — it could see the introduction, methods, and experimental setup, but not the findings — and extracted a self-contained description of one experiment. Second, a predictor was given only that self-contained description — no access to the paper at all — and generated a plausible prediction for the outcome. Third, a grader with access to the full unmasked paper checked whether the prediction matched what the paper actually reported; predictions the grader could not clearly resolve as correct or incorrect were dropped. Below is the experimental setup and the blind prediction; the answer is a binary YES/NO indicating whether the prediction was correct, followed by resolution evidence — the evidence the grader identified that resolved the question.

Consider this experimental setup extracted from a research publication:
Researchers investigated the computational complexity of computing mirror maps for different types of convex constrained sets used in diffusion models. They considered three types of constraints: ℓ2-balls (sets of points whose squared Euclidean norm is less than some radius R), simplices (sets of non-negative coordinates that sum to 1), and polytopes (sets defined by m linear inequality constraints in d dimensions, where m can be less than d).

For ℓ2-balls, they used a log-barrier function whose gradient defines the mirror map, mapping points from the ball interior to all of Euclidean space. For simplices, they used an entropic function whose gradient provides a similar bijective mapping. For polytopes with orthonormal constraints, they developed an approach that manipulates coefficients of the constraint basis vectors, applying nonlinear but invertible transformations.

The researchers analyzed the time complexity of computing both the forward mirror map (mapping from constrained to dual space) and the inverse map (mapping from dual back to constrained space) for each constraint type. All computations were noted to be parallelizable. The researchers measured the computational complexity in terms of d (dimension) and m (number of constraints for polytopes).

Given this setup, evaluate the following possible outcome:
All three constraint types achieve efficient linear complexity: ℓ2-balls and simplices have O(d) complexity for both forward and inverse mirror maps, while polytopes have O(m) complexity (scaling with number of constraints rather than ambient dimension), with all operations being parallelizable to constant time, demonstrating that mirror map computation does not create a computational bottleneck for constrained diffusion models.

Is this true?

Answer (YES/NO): NO